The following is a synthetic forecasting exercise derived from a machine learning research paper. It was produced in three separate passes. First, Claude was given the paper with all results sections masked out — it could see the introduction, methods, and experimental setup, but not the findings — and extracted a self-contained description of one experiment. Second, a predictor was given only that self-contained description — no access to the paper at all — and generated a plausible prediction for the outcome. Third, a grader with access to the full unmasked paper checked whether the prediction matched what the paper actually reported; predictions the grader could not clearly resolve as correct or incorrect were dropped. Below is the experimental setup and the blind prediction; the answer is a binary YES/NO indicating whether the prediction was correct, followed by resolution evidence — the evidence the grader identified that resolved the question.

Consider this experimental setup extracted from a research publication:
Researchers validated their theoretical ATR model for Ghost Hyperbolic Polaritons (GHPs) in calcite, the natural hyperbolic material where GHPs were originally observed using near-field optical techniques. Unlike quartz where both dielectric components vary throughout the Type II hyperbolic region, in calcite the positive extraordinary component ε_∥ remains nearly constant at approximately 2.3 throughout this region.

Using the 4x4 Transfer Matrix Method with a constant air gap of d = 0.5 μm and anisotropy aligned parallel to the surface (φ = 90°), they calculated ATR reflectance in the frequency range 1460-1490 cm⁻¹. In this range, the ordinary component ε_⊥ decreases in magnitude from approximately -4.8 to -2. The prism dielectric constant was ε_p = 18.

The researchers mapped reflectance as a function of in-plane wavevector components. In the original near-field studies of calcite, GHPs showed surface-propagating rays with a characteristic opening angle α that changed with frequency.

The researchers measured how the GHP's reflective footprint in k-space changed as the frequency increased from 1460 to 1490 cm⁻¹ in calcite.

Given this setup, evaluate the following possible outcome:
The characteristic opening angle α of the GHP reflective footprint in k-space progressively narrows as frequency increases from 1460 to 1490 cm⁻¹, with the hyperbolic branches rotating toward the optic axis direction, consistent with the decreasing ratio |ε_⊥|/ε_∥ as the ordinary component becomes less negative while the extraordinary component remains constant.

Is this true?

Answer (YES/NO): YES